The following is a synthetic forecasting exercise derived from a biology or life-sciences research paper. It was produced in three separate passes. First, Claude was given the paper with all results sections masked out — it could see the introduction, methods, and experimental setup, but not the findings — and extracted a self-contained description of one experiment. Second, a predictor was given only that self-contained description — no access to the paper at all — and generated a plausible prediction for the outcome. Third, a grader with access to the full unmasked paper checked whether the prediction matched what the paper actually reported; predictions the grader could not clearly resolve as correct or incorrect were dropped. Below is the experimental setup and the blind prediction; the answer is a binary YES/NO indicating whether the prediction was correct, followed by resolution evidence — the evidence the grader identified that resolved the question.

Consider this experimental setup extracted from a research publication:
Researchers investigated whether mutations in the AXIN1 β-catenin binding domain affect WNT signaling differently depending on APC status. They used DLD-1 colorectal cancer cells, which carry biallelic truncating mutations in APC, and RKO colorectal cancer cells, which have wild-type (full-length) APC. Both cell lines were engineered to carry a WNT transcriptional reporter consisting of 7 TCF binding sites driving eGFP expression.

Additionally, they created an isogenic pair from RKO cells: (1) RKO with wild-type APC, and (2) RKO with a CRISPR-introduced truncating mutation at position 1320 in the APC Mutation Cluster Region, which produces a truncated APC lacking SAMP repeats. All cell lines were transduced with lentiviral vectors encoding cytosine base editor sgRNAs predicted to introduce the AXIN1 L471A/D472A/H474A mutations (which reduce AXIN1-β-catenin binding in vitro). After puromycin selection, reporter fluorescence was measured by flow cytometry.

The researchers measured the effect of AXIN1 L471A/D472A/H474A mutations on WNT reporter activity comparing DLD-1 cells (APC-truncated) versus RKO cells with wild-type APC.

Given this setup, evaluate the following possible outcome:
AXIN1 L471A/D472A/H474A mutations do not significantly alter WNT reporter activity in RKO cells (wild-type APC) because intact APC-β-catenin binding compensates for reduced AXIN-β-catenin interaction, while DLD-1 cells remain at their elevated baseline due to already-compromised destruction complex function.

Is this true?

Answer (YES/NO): NO